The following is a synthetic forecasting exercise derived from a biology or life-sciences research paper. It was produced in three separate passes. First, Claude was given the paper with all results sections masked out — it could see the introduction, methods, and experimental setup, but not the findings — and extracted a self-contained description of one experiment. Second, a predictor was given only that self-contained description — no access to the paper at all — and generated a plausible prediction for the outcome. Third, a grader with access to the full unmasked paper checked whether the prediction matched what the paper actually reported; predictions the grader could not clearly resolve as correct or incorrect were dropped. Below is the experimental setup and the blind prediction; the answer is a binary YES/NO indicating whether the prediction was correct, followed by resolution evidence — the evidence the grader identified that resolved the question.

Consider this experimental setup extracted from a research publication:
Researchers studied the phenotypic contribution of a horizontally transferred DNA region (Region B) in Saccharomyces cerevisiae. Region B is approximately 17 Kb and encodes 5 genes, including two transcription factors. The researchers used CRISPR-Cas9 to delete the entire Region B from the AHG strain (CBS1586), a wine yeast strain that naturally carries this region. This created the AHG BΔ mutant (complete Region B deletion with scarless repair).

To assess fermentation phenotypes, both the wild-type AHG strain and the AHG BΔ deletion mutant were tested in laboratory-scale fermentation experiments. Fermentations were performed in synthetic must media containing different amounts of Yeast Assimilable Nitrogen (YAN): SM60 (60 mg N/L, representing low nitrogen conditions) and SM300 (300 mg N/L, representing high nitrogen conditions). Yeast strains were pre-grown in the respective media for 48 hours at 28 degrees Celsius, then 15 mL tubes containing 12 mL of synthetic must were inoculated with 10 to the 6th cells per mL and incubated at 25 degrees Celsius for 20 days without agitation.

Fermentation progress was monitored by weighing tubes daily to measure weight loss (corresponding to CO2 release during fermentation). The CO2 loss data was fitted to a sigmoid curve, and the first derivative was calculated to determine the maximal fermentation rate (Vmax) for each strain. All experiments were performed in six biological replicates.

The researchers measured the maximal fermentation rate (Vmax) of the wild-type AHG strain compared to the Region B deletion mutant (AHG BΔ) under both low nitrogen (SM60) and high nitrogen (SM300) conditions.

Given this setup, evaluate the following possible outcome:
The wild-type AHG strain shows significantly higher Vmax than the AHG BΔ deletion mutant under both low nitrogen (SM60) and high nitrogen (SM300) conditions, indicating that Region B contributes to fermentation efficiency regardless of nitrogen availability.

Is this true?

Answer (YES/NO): YES